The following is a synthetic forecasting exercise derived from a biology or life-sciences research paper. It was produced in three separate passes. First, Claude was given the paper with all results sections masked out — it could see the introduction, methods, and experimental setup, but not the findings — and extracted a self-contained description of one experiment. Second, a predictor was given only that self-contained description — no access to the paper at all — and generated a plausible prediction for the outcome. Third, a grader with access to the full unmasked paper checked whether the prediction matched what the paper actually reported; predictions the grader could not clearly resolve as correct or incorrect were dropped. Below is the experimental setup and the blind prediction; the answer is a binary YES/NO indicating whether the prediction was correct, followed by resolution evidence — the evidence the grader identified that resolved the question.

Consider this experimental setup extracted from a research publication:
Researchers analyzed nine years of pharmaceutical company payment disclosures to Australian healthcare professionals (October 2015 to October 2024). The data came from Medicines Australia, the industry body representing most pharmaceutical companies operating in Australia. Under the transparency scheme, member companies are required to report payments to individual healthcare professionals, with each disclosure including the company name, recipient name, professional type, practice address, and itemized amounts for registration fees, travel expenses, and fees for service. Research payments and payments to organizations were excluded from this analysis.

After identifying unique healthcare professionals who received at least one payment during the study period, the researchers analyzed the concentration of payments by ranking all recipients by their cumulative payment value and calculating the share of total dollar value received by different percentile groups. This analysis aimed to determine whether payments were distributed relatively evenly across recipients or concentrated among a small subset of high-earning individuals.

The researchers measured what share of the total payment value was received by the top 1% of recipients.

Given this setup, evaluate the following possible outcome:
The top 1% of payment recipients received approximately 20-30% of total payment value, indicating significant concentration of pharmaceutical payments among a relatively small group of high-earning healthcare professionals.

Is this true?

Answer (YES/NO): YES